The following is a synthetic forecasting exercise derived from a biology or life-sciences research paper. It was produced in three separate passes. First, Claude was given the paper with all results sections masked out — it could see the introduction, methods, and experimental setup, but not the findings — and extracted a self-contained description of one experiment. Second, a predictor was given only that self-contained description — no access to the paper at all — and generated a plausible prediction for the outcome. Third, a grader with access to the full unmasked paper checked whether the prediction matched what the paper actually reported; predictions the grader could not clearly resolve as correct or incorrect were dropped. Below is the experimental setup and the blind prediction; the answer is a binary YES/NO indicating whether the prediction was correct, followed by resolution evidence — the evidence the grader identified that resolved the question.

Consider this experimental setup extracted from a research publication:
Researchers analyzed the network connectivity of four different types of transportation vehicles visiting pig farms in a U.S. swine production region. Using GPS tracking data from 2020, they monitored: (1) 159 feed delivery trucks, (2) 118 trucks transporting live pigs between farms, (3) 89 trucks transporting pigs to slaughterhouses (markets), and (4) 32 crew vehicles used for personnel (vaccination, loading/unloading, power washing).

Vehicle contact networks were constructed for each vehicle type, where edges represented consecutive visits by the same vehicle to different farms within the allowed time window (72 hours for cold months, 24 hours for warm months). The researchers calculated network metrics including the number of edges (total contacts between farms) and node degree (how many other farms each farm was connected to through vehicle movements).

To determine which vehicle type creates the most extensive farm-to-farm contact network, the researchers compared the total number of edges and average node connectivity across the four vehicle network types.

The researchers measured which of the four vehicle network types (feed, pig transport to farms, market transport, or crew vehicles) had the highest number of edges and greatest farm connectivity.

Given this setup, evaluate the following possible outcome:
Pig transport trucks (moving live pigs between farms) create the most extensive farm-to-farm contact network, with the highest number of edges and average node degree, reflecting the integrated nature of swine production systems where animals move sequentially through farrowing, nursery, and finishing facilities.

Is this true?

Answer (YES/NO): NO